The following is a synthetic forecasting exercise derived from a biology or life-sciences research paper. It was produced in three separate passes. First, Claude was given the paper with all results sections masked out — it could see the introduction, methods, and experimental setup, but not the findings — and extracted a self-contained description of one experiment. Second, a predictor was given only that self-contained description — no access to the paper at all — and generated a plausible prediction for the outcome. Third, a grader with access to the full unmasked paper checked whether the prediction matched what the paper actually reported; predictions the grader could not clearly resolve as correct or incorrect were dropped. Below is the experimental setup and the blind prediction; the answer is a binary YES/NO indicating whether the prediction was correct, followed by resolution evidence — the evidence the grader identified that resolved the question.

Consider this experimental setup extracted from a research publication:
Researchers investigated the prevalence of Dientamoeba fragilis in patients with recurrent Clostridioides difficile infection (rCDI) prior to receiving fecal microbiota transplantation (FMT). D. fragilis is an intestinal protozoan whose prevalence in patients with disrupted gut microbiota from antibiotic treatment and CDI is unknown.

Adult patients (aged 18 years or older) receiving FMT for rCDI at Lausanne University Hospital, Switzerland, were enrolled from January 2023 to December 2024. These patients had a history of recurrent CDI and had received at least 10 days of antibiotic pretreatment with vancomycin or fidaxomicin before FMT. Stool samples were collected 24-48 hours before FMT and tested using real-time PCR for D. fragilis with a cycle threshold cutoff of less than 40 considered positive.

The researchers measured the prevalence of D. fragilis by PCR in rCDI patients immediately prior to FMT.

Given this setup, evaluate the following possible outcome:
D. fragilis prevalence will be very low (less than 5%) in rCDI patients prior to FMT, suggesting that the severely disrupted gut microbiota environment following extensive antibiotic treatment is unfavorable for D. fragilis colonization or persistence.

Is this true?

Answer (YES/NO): YES